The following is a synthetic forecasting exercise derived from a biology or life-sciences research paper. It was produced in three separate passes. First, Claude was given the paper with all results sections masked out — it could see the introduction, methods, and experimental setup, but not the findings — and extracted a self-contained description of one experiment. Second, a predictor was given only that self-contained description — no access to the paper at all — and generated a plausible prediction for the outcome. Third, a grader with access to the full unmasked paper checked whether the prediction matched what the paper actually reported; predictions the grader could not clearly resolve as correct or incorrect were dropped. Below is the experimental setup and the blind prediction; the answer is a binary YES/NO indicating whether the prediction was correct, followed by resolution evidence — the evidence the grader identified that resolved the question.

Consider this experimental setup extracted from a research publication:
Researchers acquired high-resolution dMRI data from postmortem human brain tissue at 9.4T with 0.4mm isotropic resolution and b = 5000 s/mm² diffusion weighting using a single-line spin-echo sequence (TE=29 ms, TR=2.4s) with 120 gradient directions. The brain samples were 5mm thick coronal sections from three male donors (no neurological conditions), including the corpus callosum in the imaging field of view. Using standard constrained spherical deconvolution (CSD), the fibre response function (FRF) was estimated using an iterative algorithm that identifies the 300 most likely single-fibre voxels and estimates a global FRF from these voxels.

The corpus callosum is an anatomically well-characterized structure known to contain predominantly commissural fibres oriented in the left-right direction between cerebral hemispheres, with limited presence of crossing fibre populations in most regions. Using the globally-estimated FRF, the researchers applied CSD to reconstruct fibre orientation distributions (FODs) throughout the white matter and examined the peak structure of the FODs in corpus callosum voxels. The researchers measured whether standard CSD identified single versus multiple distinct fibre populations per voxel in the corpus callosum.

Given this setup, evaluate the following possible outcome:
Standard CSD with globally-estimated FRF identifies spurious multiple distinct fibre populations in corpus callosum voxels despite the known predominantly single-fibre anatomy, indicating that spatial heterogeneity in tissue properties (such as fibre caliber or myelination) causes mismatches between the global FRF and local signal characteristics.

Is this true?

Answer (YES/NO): NO